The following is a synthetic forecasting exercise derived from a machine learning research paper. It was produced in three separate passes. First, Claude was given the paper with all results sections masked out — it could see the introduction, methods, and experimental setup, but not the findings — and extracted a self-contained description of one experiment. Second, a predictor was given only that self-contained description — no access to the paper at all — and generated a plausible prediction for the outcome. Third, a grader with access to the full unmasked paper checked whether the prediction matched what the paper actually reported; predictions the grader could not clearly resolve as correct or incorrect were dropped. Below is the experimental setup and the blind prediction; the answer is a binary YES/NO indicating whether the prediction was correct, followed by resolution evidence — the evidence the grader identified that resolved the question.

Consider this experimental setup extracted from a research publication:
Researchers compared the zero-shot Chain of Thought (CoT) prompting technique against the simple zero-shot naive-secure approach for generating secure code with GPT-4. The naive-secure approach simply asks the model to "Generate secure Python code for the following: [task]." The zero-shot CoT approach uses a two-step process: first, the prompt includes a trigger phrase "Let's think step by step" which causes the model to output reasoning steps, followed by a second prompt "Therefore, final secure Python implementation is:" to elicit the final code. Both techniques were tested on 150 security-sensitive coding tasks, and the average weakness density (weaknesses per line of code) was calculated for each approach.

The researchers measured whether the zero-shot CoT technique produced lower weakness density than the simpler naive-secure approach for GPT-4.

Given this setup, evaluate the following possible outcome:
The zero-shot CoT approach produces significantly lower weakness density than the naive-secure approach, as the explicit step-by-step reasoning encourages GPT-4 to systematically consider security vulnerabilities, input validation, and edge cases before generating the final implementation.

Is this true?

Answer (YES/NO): NO